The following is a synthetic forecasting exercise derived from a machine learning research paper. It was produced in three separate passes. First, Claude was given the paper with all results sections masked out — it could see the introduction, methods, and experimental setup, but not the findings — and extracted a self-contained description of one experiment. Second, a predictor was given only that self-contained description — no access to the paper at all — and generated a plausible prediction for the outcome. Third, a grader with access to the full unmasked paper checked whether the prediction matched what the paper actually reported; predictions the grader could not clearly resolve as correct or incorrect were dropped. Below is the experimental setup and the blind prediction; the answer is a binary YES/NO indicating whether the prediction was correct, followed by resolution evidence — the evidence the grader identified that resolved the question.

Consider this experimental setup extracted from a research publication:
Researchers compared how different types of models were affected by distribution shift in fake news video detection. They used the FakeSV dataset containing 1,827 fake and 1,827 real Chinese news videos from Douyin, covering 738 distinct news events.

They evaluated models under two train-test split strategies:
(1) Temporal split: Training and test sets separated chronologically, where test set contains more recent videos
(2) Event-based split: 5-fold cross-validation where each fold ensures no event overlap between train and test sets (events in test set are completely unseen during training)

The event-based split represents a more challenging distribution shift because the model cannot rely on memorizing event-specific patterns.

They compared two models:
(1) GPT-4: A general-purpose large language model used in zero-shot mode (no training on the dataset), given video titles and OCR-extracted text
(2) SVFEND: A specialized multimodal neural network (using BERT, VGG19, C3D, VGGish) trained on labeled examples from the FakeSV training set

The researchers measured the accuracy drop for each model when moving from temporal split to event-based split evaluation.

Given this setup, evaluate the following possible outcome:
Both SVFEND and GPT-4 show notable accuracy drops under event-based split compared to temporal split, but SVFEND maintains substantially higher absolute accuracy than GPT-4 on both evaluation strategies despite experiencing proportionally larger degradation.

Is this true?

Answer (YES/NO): NO